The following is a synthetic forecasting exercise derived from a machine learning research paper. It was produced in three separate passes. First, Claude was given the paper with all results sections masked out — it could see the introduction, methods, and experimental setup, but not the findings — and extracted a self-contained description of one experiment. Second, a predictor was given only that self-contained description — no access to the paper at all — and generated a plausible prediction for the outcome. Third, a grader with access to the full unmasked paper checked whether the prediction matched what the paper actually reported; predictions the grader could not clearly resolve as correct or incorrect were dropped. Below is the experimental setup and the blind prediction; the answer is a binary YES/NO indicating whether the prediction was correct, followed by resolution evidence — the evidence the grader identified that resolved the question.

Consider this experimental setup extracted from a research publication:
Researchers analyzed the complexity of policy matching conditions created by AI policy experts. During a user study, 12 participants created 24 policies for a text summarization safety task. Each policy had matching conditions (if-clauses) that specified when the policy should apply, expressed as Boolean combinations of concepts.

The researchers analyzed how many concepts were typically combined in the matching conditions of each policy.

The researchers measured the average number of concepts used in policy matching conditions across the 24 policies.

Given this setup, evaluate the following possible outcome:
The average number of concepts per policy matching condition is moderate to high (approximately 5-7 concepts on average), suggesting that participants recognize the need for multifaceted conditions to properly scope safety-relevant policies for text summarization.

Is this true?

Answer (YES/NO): NO